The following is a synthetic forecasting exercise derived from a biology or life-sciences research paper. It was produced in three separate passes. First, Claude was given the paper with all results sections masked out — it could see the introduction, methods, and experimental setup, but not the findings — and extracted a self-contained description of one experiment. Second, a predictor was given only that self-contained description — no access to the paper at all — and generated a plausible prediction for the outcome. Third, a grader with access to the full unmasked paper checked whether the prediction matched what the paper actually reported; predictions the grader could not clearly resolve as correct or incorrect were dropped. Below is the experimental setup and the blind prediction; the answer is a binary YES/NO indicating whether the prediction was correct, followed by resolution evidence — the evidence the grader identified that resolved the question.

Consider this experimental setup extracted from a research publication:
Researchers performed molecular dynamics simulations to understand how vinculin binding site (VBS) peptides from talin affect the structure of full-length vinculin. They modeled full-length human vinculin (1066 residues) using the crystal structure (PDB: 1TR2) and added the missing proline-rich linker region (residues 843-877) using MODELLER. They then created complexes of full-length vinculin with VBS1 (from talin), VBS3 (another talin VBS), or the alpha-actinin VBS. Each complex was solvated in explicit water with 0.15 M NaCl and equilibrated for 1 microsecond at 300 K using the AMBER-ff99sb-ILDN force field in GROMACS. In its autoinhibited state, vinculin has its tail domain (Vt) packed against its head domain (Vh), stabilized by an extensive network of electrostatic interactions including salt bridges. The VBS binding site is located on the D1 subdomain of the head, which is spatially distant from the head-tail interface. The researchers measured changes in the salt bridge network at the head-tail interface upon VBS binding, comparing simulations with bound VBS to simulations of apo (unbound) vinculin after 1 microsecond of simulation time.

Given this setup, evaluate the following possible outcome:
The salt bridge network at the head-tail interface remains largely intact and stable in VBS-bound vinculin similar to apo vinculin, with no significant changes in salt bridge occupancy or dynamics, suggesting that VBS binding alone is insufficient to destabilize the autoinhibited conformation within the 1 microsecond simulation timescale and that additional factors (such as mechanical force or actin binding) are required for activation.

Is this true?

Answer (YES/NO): NO